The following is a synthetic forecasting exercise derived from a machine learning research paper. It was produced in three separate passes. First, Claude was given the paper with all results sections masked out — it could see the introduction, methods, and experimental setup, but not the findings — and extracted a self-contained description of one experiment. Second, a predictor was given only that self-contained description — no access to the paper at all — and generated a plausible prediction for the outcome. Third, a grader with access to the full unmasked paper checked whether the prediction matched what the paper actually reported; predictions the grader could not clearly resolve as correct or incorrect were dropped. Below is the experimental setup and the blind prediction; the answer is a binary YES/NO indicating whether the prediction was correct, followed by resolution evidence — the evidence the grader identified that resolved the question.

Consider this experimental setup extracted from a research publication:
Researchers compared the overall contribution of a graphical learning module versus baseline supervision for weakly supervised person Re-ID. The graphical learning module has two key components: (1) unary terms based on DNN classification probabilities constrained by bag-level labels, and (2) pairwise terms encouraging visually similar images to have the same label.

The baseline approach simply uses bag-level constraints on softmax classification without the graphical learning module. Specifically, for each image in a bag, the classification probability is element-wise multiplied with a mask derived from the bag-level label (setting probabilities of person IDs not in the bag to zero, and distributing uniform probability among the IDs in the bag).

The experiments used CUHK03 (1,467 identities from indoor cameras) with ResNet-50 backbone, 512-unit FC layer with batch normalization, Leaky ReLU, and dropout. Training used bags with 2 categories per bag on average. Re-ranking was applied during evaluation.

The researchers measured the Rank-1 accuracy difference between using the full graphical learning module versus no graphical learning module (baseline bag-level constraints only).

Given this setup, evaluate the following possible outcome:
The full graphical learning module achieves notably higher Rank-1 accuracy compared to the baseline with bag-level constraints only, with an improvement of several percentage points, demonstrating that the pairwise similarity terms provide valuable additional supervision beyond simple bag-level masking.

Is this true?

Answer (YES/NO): YES